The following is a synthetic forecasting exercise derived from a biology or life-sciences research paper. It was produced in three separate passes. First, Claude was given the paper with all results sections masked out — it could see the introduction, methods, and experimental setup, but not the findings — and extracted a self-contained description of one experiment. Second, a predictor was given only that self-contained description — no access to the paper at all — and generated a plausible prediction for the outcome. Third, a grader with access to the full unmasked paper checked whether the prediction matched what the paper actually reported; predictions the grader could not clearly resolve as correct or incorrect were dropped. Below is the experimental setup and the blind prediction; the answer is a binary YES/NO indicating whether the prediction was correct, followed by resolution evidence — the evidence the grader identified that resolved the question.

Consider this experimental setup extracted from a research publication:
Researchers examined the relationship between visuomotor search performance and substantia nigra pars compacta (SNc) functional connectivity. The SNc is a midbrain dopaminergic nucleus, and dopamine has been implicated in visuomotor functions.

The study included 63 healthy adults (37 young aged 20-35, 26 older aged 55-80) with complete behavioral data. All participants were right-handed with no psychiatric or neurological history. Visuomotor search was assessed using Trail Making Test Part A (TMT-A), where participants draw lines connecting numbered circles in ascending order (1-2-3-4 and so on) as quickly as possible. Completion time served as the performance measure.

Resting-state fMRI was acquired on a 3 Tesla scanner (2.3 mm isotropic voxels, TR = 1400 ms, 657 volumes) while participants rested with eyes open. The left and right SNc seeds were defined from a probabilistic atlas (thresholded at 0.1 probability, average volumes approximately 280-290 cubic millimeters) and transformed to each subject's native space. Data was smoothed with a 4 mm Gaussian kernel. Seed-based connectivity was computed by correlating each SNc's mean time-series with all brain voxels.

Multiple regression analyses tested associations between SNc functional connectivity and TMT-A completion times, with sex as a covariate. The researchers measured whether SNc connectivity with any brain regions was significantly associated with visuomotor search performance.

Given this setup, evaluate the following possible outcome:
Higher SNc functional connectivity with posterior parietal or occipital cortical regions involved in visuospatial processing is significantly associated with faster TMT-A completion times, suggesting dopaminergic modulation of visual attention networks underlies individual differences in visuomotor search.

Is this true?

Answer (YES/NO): NO